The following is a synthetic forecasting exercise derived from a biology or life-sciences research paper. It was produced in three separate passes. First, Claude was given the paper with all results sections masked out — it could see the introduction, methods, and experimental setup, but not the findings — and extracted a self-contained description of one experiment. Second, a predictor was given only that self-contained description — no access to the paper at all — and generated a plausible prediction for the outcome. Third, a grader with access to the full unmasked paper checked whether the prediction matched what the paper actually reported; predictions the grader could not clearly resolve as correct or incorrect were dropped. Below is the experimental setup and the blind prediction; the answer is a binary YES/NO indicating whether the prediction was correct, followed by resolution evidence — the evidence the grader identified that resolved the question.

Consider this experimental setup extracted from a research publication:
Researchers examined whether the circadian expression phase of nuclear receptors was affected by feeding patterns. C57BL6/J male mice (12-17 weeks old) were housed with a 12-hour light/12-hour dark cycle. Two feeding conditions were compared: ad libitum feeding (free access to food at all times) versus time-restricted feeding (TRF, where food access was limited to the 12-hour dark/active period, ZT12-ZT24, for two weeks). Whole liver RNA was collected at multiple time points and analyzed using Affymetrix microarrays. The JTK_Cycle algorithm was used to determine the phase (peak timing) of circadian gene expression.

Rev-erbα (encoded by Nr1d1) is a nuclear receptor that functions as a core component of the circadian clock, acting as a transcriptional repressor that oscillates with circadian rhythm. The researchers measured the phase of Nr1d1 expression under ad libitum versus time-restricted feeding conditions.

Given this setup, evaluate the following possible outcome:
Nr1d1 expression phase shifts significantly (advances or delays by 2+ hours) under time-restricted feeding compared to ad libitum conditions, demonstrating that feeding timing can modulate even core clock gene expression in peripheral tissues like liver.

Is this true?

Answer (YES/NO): NO